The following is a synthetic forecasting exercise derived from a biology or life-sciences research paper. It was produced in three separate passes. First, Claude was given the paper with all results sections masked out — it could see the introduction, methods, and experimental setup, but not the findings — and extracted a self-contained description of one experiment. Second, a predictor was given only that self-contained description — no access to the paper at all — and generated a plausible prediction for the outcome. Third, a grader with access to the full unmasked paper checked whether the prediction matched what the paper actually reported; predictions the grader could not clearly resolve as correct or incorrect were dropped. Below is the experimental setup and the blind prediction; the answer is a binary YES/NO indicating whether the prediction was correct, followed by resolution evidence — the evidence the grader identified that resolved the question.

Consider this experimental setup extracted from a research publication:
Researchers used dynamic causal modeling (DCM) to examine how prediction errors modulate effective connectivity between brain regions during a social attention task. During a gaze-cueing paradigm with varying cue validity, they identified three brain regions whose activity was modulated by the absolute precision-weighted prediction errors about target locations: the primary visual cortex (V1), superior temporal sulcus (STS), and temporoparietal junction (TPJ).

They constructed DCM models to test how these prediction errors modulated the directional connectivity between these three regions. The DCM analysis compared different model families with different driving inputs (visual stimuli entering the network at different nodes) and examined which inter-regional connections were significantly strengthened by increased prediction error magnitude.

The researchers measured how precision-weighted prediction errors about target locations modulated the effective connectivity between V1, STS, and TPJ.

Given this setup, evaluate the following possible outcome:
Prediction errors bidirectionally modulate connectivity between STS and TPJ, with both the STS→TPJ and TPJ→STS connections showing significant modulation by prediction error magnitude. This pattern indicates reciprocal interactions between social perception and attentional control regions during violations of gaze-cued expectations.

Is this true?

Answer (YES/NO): NO